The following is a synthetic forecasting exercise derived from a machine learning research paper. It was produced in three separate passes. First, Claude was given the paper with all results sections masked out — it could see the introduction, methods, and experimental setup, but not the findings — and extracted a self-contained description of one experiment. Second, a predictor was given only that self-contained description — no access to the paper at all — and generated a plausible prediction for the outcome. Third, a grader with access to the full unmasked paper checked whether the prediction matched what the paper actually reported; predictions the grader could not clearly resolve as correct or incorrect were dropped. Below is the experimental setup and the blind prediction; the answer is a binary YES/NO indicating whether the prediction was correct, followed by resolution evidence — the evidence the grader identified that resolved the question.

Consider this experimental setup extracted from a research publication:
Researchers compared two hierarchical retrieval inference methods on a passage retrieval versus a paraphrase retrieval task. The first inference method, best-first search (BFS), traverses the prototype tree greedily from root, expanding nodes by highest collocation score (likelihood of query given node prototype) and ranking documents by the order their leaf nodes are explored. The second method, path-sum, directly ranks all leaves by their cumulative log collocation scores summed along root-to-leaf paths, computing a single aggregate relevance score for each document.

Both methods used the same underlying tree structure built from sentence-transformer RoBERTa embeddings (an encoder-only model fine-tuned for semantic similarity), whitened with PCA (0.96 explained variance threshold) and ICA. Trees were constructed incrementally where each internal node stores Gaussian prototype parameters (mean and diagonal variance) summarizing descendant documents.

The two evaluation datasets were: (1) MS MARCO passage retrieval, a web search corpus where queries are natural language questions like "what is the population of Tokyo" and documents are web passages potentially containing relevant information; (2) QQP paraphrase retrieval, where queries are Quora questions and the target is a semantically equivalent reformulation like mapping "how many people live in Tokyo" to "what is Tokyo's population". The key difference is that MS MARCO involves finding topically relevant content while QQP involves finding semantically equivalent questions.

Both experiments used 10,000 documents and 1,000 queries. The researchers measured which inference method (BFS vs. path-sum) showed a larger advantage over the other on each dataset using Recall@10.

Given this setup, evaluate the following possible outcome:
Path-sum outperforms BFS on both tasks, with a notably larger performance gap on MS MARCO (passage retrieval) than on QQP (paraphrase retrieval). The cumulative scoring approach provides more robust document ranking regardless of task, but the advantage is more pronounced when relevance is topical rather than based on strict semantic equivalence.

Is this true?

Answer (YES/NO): NO